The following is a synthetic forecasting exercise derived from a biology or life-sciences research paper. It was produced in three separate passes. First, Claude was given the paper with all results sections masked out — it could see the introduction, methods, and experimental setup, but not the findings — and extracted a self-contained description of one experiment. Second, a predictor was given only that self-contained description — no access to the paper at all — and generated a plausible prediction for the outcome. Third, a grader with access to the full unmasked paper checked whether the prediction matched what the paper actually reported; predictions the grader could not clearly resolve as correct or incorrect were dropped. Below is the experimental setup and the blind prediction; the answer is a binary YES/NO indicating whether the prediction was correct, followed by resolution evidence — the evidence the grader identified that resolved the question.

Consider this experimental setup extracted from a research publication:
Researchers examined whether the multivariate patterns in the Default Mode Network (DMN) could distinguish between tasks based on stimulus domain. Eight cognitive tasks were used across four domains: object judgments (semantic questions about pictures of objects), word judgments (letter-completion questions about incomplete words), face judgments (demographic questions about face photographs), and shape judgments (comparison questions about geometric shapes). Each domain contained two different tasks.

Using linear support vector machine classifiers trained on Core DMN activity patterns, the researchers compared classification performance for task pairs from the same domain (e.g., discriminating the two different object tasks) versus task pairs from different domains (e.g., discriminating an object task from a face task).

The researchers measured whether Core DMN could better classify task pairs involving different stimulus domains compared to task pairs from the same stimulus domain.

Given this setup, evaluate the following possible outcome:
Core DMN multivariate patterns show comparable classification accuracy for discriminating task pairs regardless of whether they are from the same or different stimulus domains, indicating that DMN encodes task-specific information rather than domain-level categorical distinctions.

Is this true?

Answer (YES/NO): NO